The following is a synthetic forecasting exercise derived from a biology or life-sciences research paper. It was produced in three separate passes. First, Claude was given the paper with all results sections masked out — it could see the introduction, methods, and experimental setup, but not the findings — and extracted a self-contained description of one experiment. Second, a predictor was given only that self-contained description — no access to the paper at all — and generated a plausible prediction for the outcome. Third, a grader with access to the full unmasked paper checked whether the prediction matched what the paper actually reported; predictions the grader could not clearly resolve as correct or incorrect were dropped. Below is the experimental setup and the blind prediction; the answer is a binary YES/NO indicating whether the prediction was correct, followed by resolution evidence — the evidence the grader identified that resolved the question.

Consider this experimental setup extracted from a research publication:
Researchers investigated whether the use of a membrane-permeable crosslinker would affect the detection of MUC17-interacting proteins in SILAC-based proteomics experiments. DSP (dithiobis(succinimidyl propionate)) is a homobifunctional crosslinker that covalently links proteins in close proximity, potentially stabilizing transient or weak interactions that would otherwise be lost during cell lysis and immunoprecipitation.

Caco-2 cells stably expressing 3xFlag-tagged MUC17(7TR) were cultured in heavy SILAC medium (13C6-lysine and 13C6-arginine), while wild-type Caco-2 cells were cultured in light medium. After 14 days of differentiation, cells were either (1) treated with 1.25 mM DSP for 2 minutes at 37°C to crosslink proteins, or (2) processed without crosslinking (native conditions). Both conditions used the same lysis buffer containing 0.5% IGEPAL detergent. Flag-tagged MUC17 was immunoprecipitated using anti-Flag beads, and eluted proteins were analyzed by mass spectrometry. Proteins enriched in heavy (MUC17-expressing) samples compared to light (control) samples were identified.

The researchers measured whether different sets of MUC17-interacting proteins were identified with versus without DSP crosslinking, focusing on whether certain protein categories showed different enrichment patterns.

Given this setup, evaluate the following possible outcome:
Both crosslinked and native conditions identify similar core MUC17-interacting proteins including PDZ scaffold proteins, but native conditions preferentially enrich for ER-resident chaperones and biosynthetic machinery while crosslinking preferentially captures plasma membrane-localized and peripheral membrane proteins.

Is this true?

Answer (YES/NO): NO